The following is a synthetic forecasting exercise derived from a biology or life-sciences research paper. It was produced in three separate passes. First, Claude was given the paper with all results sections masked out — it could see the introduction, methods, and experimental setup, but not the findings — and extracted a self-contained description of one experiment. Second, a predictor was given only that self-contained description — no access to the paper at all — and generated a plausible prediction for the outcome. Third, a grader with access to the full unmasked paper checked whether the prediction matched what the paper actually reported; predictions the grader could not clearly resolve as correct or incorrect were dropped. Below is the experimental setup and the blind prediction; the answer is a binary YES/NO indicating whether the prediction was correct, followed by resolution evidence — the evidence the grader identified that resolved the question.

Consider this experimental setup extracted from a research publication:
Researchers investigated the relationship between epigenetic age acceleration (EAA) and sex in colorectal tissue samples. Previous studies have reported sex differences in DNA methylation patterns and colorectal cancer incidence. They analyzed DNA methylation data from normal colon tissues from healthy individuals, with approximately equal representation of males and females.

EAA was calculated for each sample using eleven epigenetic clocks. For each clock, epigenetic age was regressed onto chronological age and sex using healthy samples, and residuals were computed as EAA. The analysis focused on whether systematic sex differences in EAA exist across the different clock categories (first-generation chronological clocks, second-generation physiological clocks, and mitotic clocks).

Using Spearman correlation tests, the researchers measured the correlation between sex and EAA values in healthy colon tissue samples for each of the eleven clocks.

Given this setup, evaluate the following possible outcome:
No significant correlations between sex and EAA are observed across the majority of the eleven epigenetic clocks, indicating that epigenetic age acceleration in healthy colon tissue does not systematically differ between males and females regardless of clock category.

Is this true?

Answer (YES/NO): YES